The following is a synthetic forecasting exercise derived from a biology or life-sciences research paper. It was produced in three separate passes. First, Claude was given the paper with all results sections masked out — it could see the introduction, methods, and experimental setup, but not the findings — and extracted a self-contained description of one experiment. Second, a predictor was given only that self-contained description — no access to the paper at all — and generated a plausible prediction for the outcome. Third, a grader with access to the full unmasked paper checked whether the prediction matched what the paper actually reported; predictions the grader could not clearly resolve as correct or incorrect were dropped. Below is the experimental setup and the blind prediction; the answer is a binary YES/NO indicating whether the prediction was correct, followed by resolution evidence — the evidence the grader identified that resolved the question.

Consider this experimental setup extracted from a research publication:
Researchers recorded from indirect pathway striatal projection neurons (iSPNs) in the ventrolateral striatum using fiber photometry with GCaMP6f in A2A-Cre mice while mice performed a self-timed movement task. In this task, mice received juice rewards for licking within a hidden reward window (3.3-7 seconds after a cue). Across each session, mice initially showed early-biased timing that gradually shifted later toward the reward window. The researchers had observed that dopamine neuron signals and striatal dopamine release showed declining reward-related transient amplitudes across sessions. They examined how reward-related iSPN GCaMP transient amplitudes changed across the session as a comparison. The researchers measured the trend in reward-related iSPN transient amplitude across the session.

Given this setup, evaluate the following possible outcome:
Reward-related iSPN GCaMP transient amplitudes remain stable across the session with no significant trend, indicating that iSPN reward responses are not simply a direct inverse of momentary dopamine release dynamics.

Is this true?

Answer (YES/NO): NO